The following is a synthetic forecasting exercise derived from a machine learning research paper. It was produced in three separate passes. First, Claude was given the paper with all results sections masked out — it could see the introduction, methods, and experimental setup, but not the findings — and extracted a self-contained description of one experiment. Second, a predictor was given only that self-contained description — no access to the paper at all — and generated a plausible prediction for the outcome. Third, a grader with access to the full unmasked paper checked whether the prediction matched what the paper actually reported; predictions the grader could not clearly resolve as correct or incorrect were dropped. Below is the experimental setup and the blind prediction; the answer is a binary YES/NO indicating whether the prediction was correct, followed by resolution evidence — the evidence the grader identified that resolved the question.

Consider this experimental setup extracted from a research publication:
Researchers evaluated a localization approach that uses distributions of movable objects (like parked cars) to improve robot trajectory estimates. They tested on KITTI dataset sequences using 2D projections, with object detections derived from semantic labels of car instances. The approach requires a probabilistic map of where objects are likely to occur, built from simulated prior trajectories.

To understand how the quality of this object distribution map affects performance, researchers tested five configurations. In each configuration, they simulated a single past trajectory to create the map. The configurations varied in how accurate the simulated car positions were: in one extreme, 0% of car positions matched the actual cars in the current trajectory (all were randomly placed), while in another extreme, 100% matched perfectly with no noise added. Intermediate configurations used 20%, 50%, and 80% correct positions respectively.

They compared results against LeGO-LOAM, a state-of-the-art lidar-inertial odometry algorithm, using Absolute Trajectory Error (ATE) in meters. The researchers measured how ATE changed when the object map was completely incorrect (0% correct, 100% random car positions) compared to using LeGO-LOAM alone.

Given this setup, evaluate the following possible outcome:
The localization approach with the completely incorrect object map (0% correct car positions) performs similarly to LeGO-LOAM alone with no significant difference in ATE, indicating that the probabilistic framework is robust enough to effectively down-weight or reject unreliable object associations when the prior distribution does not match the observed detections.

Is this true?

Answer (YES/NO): YES